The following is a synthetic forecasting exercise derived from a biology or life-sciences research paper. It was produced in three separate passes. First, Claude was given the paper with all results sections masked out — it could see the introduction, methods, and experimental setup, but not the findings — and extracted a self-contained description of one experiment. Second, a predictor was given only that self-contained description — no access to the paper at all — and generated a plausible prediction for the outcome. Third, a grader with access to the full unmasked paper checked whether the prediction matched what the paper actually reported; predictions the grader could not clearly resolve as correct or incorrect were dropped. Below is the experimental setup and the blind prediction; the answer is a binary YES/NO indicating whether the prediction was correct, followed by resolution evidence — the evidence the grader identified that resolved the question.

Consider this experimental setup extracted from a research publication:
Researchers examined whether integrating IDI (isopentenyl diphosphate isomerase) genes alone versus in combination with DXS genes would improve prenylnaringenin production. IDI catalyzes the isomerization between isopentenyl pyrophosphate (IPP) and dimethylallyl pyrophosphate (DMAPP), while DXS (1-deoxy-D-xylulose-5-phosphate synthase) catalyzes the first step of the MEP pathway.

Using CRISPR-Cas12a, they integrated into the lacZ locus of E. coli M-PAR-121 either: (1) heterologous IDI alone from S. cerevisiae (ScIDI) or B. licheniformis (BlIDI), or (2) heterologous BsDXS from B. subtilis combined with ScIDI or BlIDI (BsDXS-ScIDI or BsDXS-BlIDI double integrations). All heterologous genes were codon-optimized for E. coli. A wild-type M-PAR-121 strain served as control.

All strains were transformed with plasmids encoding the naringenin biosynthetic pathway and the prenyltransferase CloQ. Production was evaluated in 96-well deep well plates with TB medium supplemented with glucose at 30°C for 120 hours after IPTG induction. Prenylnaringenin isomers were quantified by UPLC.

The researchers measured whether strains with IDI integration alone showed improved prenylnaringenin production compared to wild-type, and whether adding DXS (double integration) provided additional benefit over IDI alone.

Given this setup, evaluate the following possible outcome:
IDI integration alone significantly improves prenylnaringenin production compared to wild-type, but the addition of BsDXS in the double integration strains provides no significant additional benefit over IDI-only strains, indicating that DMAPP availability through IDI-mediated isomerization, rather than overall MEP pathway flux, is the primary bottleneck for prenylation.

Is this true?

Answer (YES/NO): NO